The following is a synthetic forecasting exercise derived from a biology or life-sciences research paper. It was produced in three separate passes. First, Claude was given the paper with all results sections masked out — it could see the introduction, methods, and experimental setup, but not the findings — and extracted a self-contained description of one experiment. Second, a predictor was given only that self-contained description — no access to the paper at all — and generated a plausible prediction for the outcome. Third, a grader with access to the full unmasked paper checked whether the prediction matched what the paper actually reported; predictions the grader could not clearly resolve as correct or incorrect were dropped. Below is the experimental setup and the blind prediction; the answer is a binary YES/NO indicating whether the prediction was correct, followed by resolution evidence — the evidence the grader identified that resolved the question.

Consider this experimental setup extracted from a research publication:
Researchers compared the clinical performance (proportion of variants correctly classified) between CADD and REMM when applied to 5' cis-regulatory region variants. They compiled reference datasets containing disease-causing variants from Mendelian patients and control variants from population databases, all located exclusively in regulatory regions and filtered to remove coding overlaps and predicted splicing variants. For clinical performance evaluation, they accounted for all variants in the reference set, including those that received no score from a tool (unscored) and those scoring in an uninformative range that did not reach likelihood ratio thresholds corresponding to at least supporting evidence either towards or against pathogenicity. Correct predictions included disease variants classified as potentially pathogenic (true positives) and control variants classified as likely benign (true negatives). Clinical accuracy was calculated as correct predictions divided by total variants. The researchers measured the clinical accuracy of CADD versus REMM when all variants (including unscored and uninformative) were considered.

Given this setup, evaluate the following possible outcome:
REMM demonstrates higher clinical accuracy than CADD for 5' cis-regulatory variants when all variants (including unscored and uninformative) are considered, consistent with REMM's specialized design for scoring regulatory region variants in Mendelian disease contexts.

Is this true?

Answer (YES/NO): YES